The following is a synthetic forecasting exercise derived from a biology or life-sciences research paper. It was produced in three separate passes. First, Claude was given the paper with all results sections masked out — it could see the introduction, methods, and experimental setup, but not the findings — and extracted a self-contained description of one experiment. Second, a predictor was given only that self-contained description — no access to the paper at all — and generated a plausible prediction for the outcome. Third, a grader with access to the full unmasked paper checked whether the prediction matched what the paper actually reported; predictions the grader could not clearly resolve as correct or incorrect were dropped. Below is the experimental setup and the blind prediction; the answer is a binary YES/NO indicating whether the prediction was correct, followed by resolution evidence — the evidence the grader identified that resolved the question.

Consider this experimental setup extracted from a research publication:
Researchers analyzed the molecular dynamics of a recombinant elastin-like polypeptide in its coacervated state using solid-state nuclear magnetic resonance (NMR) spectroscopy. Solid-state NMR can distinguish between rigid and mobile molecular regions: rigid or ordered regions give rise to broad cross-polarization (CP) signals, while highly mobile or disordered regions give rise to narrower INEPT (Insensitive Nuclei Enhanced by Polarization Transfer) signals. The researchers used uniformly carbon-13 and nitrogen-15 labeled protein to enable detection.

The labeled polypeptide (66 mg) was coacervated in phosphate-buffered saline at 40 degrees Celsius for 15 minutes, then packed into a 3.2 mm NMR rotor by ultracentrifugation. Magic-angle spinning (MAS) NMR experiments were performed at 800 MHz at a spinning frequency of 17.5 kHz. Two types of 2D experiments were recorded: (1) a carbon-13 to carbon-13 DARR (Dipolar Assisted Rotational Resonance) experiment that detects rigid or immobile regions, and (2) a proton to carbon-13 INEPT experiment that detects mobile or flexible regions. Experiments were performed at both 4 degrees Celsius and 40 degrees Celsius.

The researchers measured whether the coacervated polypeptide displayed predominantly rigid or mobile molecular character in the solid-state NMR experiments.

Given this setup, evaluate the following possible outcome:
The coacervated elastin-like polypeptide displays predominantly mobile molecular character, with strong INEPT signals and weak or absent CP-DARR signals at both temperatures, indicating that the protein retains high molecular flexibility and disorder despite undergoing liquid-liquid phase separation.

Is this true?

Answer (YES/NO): NO